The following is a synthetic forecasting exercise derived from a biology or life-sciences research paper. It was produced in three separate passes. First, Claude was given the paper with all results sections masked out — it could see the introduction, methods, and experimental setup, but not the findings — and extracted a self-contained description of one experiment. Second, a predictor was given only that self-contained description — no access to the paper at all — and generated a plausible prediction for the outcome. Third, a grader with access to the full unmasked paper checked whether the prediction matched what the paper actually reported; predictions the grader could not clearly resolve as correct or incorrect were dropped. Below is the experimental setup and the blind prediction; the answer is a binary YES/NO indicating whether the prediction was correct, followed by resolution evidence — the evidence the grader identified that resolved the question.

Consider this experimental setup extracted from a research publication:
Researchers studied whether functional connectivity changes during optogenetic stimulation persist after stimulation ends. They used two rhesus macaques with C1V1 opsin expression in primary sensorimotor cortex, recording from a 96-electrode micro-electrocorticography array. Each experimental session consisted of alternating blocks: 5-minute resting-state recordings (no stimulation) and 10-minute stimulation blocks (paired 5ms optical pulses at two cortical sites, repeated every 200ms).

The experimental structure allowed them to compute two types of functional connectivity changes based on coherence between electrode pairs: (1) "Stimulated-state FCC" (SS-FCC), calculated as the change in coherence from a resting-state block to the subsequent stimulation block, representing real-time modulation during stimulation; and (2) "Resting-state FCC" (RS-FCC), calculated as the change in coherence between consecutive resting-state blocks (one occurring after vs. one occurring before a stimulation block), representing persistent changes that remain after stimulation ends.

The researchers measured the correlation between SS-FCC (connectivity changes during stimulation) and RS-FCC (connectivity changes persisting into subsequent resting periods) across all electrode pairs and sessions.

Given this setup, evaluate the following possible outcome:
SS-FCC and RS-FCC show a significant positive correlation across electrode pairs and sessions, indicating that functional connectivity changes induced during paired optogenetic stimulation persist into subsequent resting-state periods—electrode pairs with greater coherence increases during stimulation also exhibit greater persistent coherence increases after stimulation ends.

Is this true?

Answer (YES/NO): YES